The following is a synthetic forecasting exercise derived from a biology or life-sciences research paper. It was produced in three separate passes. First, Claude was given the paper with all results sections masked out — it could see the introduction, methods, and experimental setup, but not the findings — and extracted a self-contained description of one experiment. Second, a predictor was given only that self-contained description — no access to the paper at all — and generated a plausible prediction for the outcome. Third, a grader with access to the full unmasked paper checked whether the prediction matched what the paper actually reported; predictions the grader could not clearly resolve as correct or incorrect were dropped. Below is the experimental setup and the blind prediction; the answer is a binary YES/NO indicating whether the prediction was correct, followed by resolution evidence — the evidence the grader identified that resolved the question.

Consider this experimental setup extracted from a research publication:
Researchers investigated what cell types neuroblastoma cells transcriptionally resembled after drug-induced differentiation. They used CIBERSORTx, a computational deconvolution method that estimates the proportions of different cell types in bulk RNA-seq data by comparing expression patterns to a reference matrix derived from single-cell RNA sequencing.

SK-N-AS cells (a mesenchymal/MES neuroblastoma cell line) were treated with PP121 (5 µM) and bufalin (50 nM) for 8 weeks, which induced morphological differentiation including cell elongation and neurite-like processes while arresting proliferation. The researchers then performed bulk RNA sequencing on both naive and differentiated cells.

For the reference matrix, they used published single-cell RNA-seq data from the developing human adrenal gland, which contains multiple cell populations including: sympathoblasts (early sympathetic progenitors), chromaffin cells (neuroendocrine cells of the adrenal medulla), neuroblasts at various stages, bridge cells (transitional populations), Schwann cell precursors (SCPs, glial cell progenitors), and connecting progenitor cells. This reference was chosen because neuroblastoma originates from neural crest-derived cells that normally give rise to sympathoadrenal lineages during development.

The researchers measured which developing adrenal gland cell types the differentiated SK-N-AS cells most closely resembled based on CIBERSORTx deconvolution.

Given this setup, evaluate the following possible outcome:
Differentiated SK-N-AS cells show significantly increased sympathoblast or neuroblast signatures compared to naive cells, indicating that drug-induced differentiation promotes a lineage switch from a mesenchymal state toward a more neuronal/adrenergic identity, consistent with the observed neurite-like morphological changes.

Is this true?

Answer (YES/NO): NO